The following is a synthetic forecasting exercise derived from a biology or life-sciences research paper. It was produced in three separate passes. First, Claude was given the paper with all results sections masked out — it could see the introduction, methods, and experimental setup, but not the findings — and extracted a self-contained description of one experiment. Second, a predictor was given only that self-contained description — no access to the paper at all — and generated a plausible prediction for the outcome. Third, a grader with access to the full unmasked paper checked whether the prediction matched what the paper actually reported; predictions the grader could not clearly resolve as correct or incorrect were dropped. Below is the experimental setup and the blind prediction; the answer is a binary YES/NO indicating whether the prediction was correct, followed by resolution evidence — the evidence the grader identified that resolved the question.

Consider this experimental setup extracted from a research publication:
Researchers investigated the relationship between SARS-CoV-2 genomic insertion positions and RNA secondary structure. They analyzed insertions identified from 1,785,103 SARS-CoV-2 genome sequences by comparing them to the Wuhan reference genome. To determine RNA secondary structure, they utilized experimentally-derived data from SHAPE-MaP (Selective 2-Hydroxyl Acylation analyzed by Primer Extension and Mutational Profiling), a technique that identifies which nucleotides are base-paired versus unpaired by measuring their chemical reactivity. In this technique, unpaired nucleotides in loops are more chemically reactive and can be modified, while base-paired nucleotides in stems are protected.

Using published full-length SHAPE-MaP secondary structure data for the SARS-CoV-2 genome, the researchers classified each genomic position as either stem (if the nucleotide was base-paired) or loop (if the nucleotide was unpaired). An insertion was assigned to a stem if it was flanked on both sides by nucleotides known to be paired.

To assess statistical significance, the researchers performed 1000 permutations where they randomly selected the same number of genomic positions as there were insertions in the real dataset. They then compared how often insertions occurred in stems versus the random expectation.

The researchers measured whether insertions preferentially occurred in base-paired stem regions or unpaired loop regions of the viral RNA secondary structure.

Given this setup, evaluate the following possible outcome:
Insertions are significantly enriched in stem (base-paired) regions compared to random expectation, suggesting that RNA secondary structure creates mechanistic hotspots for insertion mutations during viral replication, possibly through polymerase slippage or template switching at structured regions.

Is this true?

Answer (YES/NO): NO